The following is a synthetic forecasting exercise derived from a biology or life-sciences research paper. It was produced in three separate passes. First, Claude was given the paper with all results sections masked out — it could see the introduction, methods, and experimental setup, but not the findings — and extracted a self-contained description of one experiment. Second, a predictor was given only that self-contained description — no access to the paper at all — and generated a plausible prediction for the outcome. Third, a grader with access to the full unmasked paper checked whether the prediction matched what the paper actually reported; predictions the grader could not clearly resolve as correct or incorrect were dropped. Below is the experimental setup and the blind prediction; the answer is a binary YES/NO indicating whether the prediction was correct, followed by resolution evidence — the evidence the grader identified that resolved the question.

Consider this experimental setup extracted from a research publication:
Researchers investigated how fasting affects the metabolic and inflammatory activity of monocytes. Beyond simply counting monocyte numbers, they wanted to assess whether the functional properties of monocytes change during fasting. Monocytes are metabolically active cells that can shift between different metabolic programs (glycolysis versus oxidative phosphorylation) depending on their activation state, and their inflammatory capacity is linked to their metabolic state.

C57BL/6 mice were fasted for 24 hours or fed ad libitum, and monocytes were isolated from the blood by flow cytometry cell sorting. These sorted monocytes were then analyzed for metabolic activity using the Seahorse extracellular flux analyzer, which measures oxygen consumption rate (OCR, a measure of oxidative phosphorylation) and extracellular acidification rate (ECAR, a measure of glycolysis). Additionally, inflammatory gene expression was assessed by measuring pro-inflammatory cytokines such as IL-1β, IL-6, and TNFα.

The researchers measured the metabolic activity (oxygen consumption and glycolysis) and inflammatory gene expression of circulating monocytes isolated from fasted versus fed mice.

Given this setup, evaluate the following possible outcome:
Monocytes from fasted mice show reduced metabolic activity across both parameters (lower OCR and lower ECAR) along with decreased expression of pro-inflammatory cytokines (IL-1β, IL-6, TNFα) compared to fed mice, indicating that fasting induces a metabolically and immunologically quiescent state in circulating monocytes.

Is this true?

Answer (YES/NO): YES